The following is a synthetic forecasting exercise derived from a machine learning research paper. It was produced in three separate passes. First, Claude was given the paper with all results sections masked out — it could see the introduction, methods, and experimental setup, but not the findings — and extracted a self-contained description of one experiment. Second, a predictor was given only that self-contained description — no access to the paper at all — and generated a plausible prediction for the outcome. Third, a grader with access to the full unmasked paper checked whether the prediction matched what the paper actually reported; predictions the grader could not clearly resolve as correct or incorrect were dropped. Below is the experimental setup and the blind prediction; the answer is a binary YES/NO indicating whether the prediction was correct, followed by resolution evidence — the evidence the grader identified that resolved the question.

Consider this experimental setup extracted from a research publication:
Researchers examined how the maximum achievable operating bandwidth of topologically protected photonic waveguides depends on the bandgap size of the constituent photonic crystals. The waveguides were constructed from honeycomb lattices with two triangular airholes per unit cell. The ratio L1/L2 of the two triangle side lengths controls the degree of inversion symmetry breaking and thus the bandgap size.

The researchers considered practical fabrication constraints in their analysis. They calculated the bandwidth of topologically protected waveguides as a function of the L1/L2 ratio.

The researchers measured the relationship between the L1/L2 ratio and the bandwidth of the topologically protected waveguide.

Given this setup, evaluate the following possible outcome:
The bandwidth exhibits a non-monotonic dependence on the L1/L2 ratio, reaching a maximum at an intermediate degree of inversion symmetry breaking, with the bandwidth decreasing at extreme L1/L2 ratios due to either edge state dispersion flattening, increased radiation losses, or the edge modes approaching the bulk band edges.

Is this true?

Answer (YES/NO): NO